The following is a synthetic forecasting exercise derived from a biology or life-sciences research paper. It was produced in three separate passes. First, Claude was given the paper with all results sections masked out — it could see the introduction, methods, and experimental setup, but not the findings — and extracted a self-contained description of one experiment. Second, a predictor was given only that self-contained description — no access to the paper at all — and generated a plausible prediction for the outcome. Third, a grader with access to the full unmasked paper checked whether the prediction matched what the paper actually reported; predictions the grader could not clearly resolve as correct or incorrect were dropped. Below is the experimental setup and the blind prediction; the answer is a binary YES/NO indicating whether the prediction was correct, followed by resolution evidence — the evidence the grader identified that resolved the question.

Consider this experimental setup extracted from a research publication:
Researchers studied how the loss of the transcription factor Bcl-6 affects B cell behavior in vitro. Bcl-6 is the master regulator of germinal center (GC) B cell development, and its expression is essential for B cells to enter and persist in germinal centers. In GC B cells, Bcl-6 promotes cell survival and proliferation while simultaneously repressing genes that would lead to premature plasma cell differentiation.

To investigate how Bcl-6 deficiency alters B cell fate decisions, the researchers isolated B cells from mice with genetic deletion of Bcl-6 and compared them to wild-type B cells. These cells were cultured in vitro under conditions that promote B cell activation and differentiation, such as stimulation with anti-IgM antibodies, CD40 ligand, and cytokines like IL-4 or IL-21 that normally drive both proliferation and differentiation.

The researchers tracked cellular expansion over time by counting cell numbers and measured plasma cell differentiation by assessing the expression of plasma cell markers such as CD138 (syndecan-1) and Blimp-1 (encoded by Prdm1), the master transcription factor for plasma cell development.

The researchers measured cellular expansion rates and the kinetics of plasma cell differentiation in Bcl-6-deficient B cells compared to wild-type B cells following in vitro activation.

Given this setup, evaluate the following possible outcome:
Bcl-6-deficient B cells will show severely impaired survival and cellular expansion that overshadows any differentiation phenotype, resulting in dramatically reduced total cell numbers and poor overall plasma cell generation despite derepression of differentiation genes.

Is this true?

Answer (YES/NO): NO